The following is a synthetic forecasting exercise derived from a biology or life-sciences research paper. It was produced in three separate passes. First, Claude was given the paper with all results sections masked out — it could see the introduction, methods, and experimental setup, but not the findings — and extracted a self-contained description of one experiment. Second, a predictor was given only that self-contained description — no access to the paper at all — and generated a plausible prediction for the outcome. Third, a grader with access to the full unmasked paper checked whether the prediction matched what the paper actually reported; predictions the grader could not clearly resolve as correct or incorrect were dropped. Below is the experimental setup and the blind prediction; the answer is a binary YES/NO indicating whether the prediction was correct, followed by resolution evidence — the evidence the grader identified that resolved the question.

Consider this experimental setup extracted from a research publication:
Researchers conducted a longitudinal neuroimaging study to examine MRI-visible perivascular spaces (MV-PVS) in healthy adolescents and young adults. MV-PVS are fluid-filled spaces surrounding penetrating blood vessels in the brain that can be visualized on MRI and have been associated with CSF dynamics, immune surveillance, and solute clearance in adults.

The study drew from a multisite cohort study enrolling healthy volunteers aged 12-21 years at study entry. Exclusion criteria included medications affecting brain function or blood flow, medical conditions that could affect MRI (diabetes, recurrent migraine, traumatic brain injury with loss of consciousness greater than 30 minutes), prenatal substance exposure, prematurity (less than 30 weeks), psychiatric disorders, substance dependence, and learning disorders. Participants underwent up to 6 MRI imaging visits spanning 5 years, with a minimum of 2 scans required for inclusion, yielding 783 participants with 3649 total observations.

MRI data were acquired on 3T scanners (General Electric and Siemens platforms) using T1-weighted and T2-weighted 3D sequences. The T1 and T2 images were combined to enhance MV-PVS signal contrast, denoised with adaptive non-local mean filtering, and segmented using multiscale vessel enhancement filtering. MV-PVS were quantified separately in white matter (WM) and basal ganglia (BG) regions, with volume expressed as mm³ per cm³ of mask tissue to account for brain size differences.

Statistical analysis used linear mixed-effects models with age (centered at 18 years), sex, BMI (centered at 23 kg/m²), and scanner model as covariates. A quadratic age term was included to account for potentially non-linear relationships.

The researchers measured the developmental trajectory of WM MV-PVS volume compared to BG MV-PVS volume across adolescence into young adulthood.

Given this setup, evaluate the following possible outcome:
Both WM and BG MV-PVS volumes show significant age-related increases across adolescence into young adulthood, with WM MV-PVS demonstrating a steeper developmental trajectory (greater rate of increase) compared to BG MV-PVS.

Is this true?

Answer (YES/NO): NO